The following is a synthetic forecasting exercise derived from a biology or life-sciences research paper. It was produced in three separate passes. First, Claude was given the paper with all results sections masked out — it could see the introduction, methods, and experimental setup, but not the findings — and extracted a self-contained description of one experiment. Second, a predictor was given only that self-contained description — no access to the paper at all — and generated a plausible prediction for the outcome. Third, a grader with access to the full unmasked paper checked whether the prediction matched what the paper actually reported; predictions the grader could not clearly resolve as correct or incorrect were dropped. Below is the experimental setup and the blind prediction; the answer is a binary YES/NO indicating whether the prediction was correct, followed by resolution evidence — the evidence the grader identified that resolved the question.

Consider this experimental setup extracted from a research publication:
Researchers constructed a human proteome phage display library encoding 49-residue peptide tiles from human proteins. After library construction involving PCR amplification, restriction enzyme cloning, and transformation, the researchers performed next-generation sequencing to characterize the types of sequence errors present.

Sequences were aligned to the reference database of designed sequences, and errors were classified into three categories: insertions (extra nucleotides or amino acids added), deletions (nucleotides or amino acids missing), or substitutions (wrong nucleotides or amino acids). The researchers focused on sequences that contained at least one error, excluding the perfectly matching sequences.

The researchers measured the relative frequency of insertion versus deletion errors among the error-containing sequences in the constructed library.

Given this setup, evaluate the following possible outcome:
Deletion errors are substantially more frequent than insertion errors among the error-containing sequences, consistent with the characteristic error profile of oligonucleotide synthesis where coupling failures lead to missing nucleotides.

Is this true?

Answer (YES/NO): YES